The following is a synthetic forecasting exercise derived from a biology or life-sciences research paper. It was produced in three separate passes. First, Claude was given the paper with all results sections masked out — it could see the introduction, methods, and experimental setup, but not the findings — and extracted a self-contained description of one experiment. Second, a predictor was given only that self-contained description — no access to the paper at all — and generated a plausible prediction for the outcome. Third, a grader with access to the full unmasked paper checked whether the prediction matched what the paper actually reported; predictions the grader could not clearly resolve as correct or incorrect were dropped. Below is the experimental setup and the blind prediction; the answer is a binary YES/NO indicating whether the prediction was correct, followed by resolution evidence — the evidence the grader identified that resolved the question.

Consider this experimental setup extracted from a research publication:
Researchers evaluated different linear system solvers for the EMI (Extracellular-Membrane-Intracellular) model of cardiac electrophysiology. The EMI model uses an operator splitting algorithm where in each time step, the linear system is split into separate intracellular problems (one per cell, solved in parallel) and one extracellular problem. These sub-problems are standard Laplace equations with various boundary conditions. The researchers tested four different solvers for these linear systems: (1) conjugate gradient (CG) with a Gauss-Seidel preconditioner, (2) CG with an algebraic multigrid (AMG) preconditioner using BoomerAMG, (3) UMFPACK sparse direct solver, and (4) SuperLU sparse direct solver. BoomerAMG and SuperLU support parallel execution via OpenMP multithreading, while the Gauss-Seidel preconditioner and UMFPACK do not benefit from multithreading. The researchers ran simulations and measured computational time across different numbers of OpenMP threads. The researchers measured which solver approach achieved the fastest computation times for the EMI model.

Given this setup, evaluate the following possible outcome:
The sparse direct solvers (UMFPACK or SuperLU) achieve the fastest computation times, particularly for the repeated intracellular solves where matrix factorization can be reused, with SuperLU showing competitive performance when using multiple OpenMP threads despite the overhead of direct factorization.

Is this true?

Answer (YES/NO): NO